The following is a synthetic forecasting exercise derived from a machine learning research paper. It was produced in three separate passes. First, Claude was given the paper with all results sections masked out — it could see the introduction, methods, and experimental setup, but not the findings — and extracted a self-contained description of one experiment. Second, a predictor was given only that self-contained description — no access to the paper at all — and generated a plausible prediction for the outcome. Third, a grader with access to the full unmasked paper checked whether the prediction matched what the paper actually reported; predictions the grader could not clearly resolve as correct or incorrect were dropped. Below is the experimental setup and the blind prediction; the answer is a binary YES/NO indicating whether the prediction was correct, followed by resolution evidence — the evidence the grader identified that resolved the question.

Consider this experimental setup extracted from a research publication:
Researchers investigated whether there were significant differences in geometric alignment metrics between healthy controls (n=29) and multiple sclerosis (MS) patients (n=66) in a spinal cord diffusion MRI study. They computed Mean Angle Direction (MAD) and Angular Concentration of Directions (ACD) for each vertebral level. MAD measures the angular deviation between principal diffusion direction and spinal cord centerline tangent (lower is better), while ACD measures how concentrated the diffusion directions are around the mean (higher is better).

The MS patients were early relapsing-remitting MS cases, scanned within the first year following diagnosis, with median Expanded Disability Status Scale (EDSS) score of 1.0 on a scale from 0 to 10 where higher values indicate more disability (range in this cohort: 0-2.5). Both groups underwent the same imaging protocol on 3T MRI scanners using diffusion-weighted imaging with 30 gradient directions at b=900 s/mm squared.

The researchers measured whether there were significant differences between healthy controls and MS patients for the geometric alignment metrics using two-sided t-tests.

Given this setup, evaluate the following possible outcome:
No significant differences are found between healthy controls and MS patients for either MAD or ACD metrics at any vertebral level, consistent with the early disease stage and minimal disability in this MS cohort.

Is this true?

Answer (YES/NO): YES